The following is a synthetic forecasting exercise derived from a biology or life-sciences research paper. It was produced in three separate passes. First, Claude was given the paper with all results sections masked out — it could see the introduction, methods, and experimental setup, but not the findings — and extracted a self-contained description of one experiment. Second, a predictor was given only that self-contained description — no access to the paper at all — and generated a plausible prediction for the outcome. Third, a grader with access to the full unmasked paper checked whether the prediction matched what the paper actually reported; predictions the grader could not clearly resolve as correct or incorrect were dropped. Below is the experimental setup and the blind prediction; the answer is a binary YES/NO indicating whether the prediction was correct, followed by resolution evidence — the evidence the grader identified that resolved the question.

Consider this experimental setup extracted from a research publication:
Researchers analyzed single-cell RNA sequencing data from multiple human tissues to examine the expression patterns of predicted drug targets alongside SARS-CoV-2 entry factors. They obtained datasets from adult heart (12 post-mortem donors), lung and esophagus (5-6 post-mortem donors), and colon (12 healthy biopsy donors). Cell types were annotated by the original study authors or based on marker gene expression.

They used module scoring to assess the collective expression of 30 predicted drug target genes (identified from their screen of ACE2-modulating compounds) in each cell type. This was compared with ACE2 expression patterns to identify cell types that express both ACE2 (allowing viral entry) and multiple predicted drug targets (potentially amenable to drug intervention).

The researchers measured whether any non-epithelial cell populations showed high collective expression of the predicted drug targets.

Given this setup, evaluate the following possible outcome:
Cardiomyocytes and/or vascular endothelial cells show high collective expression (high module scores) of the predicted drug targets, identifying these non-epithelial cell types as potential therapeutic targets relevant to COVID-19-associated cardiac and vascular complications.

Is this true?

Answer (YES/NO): NO